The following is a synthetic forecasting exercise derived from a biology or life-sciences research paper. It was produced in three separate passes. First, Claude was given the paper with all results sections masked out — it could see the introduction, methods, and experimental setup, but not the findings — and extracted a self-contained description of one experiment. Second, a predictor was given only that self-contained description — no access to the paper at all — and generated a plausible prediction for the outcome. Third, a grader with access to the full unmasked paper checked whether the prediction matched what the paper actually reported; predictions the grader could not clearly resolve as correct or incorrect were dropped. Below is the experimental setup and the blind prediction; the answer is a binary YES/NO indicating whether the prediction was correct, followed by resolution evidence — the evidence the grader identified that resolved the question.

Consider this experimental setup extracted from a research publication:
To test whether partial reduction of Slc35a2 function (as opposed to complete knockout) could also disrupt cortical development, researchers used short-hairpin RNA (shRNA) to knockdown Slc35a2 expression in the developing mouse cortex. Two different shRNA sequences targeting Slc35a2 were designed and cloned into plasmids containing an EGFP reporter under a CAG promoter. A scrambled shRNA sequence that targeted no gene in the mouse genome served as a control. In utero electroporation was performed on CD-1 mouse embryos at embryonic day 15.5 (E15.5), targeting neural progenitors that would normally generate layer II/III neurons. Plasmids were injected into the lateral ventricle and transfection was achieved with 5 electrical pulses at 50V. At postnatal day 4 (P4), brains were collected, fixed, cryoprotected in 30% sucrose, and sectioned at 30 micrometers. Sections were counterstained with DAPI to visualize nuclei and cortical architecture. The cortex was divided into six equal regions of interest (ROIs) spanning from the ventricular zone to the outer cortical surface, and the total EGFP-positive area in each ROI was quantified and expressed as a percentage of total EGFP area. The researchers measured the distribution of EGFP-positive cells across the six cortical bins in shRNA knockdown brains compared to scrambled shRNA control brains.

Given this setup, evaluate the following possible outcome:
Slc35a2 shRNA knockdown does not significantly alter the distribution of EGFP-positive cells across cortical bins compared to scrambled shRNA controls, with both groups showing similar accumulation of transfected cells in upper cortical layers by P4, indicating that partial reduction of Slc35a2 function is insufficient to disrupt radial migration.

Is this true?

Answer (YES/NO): NO